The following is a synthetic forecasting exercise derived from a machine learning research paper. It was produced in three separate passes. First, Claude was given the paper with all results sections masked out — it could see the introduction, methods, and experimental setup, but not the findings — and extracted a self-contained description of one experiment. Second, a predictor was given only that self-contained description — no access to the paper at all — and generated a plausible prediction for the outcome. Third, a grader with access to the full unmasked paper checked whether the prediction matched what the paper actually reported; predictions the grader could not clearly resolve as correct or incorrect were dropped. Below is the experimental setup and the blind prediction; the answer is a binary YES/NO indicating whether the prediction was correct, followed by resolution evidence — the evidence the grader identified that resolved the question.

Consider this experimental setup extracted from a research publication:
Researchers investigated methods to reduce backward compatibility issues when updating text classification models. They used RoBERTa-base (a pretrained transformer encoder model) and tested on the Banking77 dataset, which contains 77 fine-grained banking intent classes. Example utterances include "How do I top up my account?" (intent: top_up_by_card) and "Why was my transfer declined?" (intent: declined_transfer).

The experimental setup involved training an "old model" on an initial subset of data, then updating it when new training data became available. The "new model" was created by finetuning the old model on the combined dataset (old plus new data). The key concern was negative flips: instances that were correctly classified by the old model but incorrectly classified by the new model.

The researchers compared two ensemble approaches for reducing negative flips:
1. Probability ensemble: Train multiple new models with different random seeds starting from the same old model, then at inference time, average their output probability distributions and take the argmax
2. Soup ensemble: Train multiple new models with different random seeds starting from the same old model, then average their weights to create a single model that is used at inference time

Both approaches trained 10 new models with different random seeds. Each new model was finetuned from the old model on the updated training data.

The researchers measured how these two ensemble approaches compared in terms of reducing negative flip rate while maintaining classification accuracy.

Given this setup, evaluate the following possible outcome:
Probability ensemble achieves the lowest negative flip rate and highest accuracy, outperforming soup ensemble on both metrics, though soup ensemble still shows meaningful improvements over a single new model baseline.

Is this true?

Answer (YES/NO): NO